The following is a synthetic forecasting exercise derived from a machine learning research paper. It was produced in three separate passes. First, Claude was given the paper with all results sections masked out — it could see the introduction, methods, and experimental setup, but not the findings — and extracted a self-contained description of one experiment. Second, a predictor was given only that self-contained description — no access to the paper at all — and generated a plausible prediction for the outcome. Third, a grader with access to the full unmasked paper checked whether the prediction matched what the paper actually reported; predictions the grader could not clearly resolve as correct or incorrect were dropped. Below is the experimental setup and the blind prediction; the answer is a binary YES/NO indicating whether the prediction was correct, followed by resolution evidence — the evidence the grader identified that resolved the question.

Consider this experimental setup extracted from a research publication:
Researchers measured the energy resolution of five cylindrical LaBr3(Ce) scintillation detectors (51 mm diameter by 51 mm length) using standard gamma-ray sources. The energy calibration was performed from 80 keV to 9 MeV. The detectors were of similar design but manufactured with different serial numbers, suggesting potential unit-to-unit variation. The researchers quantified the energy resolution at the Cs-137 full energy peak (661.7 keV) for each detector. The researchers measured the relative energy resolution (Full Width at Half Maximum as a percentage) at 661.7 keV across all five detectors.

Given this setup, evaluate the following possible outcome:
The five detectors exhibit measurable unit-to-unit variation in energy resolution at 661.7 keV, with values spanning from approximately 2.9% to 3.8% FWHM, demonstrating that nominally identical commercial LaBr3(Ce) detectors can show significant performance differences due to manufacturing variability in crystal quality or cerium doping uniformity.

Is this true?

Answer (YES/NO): NO